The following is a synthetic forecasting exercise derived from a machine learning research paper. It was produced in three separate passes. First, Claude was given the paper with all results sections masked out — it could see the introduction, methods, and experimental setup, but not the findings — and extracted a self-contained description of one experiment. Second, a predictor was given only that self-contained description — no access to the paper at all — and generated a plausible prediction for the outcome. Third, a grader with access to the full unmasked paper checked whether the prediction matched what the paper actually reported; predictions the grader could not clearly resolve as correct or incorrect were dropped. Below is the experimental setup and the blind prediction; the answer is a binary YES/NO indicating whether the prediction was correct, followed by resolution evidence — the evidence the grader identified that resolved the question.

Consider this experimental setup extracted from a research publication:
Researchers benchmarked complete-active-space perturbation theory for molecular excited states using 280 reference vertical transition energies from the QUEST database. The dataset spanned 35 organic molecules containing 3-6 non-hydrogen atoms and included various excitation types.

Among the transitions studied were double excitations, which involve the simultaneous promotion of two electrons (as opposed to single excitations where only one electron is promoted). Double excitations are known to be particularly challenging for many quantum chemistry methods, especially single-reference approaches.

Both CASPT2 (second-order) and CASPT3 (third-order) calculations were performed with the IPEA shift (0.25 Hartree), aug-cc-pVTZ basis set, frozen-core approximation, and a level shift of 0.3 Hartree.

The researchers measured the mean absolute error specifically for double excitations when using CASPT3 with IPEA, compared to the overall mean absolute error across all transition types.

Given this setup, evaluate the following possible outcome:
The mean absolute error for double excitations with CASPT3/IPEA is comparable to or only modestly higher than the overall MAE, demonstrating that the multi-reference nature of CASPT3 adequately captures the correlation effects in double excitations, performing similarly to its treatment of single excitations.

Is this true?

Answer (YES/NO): YES